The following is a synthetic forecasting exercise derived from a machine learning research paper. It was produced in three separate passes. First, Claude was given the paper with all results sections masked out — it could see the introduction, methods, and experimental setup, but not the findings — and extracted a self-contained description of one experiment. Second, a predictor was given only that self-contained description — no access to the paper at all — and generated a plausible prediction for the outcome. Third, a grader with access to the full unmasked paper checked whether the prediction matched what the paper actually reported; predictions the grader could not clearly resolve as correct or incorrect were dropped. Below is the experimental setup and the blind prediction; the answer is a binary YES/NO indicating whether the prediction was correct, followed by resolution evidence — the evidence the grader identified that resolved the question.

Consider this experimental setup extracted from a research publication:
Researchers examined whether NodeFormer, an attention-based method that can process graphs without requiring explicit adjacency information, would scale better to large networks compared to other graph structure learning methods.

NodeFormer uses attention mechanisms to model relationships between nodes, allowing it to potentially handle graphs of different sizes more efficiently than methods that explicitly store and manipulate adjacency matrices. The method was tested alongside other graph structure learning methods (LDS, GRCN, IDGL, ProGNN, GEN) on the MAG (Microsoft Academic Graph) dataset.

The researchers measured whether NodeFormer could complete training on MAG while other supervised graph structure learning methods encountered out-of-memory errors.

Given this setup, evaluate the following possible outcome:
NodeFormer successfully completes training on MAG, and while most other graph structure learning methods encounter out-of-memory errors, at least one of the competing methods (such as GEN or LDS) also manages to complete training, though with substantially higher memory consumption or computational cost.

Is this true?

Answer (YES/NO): NO